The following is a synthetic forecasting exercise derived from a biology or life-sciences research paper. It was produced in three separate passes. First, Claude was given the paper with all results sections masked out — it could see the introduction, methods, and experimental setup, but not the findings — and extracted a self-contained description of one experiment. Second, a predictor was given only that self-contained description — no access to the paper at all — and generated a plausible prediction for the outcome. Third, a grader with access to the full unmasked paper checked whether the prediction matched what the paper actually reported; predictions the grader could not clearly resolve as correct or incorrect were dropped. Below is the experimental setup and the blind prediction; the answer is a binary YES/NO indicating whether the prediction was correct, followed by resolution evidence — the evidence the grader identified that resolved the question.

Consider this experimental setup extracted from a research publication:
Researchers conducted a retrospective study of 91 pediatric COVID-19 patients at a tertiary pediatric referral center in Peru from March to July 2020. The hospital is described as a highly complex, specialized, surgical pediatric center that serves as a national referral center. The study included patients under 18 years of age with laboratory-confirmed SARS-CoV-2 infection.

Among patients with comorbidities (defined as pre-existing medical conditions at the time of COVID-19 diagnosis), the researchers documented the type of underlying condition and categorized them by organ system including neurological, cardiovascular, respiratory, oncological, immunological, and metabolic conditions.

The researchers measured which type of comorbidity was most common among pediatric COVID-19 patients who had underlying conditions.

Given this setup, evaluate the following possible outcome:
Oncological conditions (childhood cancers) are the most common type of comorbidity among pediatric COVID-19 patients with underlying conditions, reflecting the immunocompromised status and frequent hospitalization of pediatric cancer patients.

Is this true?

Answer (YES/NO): NO